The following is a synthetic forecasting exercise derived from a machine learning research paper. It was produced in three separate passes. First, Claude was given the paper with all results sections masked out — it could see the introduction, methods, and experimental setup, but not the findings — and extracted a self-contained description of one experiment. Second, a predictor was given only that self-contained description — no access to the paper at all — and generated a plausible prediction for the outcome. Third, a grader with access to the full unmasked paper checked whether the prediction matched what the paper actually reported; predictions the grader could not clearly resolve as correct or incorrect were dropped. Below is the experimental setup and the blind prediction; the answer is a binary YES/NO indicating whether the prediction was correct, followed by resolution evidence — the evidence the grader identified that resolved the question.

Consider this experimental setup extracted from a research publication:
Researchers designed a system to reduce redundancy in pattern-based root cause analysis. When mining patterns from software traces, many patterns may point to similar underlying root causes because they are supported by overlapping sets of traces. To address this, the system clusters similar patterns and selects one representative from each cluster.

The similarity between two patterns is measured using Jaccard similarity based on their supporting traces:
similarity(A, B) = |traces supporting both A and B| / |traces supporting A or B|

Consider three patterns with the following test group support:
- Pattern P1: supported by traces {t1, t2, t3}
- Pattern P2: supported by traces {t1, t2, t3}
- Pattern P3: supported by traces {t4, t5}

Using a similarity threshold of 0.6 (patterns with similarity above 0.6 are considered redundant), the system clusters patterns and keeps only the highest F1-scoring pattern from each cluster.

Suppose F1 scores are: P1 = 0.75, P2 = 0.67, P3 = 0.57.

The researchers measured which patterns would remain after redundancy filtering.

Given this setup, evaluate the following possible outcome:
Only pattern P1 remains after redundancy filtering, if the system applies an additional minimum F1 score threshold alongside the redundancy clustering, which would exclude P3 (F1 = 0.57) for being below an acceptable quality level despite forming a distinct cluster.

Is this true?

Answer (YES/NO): NO